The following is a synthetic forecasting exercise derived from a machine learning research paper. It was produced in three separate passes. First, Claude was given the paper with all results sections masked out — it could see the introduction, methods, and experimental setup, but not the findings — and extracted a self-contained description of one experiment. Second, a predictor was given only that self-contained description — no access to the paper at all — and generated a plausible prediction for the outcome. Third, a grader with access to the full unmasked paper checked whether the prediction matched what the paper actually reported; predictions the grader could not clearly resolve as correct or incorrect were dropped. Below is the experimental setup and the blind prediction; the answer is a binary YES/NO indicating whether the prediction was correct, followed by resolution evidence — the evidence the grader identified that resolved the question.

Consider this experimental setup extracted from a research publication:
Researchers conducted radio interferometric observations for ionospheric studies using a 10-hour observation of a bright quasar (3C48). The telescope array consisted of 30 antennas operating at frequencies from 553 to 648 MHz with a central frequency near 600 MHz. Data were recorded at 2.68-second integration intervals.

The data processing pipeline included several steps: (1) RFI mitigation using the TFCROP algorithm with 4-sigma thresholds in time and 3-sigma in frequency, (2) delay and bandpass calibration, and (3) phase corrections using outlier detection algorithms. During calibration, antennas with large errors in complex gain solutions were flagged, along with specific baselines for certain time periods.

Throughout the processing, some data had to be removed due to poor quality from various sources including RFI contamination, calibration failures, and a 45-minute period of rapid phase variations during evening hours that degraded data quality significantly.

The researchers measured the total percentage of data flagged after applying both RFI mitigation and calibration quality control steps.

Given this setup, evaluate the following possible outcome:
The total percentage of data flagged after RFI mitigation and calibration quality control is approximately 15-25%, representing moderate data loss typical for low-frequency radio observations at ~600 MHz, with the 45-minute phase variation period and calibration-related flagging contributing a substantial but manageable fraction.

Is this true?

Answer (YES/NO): NO